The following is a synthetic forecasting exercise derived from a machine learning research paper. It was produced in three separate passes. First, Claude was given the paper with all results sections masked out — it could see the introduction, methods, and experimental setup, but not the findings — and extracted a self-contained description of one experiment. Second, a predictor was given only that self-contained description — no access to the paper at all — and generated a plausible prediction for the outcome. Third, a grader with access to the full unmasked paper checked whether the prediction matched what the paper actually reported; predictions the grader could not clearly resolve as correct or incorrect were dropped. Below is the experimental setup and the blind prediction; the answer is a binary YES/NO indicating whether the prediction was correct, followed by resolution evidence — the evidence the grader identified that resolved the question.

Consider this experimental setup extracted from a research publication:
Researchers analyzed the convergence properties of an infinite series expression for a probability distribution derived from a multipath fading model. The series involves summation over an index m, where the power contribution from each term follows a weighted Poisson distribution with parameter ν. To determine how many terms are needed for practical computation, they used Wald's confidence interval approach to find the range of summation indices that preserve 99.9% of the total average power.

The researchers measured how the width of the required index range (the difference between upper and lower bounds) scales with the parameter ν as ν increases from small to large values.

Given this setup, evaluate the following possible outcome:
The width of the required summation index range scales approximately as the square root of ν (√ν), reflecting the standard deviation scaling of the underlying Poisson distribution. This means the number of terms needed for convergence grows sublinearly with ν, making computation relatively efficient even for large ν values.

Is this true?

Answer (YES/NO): YES